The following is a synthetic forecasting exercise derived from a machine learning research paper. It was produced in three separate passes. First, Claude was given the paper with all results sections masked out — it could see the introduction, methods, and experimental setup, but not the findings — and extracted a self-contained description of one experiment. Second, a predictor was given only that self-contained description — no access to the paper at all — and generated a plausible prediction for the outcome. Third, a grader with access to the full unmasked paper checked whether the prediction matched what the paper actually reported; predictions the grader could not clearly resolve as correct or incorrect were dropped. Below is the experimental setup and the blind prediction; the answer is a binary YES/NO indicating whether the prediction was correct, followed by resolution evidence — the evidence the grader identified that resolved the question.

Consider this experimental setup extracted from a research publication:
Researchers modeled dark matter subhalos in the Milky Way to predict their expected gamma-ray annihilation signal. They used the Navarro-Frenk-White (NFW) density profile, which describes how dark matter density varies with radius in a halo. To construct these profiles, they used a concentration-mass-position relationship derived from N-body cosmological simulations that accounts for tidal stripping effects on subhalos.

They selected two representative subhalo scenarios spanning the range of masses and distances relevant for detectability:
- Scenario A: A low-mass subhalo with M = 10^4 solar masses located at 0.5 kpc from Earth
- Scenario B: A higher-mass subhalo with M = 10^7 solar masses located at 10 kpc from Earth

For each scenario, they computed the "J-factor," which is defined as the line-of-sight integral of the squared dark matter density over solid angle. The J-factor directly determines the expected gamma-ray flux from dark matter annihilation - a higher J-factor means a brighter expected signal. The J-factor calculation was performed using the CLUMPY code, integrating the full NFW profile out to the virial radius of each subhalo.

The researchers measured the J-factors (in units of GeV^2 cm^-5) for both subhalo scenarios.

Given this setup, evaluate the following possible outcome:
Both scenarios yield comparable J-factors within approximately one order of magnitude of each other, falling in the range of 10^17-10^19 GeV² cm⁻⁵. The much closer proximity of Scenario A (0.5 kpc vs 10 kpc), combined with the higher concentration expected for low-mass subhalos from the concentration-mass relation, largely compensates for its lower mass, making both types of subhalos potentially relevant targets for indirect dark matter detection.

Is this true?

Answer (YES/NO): NO